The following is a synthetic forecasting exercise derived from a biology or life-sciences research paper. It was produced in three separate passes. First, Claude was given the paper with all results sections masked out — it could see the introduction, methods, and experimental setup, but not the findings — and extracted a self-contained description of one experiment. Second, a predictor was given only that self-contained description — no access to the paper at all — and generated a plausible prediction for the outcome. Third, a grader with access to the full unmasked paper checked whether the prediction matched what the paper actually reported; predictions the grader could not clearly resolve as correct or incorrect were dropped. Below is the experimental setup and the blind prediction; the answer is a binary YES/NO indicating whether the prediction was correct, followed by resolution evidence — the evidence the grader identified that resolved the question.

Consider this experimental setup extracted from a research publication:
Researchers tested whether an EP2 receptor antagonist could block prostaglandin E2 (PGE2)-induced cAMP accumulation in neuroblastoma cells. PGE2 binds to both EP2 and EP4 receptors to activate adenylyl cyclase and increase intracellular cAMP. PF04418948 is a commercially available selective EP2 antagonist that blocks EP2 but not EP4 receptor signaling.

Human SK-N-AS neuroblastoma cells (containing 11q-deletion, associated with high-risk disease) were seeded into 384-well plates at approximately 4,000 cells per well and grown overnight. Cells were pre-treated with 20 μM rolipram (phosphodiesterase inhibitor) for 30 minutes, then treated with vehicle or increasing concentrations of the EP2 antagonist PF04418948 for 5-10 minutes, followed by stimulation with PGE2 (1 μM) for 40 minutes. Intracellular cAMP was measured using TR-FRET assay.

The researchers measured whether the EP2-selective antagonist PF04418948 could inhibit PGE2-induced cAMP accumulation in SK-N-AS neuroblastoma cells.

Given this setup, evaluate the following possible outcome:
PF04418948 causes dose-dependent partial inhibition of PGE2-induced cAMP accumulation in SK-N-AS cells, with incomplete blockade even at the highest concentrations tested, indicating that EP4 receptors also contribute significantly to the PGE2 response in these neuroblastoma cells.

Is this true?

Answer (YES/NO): NO